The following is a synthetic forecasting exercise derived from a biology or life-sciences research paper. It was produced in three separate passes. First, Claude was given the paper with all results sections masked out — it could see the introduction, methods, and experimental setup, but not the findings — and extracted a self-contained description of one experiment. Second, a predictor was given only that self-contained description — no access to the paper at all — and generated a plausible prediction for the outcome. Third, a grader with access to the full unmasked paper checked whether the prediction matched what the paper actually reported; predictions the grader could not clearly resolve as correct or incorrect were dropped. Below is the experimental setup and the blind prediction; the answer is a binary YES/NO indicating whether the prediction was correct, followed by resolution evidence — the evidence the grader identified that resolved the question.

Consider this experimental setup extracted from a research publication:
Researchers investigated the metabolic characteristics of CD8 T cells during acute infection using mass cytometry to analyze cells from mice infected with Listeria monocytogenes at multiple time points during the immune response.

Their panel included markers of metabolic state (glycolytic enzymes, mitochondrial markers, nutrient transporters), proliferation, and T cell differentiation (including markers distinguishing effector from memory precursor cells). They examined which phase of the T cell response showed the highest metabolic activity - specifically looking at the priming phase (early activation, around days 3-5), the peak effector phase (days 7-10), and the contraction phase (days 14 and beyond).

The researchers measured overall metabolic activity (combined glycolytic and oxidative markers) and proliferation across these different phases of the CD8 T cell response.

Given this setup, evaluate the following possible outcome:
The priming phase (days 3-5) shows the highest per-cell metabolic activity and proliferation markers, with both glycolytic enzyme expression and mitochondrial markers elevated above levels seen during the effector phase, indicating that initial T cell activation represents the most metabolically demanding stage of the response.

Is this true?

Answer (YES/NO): YES